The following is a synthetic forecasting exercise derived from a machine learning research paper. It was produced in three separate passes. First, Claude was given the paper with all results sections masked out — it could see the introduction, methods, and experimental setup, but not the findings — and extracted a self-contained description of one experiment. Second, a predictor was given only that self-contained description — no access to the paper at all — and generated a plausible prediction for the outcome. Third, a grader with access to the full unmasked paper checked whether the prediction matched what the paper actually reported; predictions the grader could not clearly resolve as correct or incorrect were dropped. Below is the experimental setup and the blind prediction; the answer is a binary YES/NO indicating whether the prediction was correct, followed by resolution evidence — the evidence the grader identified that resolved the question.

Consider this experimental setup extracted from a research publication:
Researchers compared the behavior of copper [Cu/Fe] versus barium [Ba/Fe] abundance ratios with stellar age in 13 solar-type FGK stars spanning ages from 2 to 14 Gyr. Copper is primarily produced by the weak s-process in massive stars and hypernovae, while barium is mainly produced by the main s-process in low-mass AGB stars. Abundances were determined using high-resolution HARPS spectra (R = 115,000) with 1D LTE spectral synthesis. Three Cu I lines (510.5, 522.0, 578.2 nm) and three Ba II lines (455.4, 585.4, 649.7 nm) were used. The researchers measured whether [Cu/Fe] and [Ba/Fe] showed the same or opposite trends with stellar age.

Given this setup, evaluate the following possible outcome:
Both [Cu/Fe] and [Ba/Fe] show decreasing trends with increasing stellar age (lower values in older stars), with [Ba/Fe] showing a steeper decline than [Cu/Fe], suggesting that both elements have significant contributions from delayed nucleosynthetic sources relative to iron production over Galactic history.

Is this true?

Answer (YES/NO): NO